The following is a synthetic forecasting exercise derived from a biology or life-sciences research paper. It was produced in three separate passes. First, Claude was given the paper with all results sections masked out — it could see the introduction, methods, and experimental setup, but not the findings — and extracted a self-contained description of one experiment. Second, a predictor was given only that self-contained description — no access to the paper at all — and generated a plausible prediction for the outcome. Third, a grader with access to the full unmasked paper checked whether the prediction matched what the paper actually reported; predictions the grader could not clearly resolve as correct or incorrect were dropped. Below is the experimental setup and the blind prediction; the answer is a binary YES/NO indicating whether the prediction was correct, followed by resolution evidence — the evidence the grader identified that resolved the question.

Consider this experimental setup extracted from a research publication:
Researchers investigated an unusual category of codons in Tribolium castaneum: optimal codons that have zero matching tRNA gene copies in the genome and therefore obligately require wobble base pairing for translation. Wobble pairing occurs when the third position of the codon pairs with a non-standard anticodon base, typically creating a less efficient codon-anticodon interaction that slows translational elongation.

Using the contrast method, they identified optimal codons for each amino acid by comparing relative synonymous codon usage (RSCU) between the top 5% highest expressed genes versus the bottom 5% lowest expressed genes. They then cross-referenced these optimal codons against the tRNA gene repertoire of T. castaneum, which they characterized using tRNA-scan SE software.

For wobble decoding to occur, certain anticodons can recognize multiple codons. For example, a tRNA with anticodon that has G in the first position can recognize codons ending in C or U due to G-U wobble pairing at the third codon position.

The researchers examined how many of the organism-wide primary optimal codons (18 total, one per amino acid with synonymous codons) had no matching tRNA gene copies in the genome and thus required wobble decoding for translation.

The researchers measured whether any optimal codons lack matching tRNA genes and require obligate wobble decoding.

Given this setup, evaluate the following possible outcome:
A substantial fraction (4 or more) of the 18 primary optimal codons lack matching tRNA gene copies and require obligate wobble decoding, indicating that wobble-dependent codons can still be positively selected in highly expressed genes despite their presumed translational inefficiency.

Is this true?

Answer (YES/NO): YES